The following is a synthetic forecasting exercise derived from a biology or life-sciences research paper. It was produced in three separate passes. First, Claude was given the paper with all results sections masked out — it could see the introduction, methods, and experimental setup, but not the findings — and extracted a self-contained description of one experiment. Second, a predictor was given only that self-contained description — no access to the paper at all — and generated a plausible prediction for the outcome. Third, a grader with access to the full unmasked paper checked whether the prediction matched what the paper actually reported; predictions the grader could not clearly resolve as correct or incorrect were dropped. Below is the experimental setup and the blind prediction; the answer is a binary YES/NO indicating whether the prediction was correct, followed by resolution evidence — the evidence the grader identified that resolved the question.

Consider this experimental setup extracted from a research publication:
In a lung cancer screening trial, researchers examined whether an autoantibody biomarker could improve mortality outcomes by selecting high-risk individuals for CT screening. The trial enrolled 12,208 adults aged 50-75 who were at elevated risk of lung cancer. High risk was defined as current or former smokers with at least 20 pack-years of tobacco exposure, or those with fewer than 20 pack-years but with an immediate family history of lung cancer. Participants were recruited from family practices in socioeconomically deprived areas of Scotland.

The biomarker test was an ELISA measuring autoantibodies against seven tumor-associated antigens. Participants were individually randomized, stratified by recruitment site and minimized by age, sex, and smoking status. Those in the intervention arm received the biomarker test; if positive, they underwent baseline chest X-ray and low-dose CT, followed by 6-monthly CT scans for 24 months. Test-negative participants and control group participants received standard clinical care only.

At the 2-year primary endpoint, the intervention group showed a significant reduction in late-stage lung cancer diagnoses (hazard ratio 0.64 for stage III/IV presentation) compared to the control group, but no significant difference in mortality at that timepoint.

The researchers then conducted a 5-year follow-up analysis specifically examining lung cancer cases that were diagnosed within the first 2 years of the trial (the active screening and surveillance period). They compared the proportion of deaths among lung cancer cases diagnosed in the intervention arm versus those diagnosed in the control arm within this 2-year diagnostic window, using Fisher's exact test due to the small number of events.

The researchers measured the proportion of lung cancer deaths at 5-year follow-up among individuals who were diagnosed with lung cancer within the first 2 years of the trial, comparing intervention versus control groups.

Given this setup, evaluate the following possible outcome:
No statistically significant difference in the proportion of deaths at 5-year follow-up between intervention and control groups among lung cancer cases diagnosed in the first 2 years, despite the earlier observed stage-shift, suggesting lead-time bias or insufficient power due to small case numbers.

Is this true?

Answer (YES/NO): NO